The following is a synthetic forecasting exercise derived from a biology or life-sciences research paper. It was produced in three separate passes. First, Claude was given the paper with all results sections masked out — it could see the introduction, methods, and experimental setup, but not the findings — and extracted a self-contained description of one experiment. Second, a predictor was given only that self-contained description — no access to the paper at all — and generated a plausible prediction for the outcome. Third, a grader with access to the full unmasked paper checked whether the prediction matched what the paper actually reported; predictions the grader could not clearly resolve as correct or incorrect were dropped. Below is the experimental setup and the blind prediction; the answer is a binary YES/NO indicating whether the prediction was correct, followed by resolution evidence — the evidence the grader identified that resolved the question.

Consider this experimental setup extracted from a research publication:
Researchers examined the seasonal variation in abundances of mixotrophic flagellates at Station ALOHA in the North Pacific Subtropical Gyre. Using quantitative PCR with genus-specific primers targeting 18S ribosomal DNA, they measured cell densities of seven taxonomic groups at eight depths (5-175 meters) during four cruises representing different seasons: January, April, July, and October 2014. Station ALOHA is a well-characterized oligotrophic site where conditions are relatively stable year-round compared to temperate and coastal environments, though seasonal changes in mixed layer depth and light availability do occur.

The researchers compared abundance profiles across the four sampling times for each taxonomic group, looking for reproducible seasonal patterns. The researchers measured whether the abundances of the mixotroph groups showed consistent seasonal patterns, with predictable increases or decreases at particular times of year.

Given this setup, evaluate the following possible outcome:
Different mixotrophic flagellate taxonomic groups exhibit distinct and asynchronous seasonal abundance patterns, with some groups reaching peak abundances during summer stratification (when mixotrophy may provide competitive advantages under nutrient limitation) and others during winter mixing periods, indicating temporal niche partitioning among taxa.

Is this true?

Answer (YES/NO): NO